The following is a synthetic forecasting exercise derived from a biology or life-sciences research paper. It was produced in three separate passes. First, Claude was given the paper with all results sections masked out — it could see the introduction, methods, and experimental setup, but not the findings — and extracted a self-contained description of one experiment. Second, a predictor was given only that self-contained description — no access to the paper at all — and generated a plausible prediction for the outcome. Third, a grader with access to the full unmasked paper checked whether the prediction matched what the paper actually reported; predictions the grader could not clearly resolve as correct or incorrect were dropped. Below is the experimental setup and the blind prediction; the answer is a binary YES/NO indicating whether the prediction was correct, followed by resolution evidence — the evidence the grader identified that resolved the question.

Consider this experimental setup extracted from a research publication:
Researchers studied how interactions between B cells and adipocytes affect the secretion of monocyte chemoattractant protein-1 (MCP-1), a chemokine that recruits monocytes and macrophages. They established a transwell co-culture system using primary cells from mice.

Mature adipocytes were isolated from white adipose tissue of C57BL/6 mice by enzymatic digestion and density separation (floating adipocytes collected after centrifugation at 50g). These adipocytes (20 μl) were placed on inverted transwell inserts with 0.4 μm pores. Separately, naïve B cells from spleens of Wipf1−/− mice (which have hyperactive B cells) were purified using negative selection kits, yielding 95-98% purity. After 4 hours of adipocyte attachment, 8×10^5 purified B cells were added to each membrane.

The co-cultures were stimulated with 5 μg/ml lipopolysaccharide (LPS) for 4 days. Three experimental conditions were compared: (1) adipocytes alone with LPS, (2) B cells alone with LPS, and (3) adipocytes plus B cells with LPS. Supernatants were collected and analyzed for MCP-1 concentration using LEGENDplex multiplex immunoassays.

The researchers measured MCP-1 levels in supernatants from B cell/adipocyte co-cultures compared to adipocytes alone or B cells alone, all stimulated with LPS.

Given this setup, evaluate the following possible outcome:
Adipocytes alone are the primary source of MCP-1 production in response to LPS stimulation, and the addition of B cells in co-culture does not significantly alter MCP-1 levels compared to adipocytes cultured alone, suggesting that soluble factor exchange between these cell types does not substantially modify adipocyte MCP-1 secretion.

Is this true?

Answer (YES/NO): NO